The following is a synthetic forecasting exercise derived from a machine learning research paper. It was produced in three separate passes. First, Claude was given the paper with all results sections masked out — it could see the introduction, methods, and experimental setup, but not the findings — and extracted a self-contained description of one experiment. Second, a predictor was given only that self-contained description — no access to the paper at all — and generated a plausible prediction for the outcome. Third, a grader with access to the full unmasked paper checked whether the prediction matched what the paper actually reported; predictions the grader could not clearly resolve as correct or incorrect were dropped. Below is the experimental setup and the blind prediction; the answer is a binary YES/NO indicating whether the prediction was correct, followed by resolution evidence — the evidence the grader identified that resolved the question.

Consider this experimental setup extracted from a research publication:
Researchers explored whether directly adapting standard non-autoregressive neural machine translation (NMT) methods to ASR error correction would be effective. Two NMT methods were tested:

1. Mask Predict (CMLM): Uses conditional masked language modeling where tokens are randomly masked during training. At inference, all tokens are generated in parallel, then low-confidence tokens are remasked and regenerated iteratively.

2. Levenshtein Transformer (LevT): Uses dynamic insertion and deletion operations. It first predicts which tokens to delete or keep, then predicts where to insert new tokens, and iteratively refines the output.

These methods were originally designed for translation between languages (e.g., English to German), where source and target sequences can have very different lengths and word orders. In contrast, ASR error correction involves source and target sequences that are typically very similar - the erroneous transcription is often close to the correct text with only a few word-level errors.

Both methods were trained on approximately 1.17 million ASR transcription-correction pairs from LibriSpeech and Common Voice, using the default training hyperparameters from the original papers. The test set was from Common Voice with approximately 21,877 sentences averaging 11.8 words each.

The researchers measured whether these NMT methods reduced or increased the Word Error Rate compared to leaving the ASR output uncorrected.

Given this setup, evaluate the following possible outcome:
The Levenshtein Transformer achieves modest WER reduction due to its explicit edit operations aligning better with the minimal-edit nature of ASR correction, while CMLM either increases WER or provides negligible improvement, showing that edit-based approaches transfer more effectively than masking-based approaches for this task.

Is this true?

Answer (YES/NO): NO